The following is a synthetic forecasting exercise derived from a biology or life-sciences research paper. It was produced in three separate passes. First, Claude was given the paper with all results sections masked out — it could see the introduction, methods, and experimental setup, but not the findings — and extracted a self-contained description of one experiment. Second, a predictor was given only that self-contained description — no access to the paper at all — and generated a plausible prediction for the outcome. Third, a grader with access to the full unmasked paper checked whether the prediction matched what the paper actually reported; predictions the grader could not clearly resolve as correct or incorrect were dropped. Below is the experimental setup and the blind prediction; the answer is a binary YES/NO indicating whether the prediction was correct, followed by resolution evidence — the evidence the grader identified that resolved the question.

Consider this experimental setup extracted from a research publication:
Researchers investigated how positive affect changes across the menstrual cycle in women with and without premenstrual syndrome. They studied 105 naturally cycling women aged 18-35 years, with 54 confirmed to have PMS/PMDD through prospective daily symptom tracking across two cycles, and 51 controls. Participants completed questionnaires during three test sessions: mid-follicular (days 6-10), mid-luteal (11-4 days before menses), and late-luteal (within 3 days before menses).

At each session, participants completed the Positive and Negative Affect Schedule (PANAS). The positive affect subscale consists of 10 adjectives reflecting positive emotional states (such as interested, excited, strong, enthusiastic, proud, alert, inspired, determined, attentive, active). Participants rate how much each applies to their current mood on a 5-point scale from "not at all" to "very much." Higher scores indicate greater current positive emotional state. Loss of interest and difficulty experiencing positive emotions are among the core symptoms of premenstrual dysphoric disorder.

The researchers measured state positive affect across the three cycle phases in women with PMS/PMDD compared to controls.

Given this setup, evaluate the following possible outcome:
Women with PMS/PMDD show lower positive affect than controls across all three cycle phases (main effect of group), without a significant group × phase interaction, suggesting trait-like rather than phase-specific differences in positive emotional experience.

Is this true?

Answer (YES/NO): NO